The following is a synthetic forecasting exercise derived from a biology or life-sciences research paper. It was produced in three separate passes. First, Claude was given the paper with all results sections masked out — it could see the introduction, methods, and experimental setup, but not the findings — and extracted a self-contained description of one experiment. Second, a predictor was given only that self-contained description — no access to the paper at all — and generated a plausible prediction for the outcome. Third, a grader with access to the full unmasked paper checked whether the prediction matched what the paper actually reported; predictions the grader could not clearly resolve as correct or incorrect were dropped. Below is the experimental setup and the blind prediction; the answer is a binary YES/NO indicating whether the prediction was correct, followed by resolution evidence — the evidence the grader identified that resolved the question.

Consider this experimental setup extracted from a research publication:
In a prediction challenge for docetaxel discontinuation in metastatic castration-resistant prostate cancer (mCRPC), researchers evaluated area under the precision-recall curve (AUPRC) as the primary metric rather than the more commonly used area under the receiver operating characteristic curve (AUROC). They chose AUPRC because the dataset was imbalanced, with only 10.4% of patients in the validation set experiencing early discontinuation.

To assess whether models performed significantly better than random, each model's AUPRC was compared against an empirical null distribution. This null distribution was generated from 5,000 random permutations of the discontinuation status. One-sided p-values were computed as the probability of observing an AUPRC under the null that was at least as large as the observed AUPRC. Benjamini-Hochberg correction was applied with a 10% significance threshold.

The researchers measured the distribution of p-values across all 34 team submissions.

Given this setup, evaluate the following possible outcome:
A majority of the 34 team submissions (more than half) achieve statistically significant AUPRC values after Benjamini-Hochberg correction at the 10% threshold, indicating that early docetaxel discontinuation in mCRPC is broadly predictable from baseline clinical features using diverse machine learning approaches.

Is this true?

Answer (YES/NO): NO